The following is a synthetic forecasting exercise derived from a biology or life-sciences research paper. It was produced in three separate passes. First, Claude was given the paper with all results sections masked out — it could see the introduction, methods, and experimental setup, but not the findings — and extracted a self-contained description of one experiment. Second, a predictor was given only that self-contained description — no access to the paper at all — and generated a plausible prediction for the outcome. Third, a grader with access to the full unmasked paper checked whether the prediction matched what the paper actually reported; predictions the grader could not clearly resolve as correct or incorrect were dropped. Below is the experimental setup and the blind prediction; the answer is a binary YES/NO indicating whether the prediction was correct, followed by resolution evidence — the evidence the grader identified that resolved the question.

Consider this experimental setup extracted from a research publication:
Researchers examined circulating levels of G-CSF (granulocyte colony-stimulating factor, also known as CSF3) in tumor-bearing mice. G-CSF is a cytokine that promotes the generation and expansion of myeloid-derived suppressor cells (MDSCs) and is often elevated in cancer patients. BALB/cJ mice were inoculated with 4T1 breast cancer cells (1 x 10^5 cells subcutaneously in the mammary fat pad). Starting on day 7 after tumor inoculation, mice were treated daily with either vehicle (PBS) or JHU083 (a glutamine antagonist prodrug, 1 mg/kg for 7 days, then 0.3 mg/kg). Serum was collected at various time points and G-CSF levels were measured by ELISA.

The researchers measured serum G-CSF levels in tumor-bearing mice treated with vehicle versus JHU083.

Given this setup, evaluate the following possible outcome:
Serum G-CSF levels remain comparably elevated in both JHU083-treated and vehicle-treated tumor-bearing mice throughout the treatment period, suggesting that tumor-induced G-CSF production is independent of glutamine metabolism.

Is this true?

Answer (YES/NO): NO